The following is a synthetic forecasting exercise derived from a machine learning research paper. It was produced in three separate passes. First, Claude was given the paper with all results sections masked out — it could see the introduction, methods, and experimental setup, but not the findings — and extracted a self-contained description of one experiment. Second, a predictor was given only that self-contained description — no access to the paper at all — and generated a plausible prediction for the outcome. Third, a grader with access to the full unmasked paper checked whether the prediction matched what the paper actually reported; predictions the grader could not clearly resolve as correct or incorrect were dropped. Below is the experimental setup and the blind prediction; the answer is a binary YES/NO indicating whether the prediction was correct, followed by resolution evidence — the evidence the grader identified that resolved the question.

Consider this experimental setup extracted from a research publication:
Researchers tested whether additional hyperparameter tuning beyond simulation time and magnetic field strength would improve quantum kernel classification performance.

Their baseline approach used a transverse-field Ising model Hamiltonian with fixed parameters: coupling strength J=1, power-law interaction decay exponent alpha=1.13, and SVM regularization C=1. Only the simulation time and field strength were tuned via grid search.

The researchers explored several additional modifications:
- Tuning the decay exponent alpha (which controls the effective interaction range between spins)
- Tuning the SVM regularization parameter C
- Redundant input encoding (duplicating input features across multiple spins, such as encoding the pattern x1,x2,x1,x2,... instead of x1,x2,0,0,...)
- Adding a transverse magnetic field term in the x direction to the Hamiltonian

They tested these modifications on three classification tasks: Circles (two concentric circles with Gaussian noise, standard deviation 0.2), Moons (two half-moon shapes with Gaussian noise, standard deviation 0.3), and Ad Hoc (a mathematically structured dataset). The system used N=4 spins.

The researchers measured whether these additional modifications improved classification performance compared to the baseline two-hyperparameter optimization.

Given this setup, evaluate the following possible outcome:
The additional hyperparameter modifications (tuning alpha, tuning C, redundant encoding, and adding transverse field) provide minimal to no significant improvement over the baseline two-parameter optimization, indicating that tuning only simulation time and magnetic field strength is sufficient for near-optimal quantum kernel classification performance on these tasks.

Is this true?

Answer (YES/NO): YES